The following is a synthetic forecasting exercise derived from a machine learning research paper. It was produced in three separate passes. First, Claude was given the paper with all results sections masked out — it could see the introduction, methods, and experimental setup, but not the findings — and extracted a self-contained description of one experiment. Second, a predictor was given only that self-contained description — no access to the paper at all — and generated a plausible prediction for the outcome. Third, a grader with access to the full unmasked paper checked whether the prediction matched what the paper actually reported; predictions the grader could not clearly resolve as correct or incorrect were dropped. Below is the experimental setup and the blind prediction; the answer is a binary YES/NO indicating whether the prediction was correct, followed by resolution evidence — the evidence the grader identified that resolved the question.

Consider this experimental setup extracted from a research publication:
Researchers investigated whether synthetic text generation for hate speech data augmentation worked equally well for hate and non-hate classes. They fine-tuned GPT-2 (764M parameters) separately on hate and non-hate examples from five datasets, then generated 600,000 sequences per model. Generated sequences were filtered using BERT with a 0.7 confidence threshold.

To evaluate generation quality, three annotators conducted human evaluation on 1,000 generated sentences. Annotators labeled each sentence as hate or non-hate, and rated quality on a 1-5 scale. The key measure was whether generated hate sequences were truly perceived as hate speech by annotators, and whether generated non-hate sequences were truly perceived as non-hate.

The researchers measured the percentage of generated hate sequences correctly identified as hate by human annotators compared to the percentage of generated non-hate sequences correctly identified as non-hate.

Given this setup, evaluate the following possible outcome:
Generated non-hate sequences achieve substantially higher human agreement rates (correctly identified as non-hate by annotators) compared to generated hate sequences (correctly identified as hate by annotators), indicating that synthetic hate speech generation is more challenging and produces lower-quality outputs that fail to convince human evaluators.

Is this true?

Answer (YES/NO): YES